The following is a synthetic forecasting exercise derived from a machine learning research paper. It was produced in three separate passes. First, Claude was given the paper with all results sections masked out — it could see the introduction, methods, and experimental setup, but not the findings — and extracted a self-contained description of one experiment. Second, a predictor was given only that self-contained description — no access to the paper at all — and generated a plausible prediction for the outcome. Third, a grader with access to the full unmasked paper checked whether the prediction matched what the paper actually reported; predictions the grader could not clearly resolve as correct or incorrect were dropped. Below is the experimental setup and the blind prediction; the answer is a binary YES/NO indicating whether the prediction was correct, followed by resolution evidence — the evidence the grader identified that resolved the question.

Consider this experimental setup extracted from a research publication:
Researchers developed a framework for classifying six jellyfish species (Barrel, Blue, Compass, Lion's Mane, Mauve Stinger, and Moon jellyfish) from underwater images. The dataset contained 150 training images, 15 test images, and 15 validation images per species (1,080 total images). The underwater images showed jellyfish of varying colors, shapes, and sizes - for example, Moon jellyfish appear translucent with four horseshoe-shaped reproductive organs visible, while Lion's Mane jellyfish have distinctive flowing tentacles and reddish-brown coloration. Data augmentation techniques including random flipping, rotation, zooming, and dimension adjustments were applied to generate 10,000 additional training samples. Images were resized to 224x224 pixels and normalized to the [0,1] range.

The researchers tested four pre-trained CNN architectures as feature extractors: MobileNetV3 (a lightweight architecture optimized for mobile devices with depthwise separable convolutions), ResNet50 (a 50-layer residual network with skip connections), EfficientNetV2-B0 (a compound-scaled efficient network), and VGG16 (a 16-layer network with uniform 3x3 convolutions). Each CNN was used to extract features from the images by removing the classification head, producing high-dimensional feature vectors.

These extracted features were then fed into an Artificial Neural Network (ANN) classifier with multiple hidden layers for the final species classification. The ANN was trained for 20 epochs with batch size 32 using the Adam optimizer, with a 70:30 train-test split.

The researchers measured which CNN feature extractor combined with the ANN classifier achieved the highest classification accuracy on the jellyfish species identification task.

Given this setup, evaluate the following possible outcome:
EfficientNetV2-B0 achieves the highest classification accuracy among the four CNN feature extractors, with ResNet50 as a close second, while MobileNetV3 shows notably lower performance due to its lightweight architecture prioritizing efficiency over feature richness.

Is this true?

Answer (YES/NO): NO